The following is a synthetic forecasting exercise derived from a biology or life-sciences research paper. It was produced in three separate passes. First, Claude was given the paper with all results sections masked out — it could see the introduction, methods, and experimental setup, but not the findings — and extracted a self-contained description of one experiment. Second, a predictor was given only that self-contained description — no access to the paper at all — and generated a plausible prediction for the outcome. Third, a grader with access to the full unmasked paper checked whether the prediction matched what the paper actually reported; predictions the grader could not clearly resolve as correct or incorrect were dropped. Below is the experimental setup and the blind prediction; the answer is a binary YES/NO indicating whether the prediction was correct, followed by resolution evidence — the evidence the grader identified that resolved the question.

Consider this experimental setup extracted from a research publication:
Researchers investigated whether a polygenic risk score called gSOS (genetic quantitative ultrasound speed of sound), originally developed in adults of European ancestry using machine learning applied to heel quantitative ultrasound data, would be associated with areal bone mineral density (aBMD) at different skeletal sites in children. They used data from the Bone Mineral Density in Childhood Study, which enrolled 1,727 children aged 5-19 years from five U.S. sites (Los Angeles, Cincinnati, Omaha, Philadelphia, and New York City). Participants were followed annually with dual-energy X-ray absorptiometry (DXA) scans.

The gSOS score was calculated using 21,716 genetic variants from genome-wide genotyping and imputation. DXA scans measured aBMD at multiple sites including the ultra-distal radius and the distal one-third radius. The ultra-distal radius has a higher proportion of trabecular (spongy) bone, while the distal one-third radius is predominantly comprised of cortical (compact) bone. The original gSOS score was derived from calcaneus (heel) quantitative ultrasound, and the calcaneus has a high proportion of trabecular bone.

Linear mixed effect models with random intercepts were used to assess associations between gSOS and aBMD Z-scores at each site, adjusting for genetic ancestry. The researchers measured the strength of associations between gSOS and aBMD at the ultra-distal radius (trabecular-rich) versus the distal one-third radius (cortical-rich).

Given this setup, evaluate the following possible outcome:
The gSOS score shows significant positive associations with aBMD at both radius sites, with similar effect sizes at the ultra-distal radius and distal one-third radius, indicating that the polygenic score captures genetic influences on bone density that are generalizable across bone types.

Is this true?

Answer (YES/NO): NO